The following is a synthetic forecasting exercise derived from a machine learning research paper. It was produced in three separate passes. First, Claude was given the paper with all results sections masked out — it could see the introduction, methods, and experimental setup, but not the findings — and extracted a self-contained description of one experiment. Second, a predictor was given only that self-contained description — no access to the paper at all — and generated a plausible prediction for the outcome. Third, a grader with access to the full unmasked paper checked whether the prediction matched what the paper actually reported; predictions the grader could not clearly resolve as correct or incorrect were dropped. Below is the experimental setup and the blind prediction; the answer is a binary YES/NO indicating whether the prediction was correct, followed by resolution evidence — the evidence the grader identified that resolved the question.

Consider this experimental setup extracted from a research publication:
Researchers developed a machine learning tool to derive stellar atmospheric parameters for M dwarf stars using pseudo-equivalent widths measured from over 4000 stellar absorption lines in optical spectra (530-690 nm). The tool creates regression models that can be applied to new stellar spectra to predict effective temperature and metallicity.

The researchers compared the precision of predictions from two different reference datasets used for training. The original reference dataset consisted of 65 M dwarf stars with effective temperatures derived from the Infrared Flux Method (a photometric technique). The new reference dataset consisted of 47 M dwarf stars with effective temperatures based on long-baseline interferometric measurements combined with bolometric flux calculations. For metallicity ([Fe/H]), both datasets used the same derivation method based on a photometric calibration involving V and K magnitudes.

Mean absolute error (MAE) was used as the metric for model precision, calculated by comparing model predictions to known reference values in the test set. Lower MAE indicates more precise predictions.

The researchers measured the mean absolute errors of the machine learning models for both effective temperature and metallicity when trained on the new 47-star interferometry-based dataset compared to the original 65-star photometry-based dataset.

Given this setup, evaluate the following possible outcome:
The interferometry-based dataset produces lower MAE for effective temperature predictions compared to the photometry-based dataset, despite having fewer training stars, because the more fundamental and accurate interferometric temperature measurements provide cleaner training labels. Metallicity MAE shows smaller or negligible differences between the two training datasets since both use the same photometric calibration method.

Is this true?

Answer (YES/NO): NO